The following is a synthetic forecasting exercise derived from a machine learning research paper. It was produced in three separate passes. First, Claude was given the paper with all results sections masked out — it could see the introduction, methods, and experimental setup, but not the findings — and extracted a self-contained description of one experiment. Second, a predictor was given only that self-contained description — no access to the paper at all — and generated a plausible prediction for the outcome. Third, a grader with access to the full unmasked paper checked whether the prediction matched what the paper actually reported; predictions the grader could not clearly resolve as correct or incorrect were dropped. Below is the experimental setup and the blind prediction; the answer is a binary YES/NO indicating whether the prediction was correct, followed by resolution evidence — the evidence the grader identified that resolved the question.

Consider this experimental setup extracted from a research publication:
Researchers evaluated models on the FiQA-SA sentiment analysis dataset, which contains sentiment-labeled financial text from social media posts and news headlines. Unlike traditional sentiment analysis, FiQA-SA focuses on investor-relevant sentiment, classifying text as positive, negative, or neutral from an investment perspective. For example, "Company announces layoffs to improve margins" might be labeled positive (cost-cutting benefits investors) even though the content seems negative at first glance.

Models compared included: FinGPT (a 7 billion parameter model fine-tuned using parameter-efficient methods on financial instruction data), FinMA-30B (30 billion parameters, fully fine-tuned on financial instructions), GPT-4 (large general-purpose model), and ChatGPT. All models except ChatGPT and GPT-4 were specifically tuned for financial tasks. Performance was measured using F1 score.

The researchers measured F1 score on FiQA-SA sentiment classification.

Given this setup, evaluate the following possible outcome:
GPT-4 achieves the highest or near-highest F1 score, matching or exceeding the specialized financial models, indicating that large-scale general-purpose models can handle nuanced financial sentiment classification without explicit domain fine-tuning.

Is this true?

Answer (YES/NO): YES